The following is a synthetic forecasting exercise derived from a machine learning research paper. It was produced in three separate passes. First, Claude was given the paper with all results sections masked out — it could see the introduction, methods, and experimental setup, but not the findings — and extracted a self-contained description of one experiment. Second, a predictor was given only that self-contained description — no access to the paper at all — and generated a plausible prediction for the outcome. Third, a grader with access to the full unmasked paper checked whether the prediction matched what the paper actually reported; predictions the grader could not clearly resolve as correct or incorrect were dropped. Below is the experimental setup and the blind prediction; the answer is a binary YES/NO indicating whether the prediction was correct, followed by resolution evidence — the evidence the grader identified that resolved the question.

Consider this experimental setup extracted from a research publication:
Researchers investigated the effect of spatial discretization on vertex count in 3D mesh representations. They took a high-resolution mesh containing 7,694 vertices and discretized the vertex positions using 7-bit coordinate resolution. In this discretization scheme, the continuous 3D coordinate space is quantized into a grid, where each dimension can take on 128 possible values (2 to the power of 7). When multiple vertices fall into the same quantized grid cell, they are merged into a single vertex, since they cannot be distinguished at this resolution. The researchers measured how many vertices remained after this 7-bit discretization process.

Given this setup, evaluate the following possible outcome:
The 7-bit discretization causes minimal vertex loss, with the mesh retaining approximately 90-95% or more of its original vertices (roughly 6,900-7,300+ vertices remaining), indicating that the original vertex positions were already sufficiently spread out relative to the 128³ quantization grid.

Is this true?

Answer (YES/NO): NO